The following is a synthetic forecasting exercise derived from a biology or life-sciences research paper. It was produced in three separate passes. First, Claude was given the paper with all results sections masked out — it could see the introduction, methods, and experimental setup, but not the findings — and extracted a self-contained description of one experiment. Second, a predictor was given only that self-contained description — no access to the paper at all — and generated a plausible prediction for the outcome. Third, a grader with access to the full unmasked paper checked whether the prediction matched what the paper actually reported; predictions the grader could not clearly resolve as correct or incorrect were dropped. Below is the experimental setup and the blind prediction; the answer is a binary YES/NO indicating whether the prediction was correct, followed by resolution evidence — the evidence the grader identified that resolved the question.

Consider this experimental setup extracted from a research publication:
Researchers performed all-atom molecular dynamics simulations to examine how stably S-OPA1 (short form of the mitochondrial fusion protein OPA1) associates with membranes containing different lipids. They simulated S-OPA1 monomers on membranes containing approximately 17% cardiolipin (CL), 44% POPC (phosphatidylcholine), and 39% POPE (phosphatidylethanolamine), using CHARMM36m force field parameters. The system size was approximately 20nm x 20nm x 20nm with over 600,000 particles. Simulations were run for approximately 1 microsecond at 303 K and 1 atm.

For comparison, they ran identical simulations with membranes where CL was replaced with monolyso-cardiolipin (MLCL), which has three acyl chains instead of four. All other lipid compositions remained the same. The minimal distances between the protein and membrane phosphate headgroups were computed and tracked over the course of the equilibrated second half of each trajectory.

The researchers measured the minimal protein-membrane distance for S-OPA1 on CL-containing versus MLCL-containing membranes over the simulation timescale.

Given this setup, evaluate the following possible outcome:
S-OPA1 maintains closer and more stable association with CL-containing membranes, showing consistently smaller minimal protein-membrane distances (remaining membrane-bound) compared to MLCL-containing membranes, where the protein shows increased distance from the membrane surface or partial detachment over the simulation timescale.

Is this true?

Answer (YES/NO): NO